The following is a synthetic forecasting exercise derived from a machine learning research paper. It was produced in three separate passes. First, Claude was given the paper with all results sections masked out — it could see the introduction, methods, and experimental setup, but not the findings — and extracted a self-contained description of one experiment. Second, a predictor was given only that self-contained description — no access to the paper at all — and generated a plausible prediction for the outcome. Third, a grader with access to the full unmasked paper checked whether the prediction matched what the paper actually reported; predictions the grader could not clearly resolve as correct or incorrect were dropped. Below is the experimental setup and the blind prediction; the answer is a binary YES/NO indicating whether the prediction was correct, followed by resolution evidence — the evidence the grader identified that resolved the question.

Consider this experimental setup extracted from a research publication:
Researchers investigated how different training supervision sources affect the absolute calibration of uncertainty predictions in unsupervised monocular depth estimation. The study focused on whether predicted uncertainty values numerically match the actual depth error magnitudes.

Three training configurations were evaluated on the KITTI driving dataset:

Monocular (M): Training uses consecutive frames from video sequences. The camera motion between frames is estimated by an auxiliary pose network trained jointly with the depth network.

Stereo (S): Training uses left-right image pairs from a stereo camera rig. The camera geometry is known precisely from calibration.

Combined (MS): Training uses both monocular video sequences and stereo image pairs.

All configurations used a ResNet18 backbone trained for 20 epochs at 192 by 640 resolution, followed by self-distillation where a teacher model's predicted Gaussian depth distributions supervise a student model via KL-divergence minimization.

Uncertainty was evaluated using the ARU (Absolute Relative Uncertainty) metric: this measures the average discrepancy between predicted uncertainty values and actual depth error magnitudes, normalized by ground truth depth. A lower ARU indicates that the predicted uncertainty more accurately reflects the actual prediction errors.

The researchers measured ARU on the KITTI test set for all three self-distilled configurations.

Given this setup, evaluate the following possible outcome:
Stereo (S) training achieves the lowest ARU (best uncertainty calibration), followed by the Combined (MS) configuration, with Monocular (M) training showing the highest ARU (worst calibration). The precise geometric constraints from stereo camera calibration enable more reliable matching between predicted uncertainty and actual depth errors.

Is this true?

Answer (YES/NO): NO